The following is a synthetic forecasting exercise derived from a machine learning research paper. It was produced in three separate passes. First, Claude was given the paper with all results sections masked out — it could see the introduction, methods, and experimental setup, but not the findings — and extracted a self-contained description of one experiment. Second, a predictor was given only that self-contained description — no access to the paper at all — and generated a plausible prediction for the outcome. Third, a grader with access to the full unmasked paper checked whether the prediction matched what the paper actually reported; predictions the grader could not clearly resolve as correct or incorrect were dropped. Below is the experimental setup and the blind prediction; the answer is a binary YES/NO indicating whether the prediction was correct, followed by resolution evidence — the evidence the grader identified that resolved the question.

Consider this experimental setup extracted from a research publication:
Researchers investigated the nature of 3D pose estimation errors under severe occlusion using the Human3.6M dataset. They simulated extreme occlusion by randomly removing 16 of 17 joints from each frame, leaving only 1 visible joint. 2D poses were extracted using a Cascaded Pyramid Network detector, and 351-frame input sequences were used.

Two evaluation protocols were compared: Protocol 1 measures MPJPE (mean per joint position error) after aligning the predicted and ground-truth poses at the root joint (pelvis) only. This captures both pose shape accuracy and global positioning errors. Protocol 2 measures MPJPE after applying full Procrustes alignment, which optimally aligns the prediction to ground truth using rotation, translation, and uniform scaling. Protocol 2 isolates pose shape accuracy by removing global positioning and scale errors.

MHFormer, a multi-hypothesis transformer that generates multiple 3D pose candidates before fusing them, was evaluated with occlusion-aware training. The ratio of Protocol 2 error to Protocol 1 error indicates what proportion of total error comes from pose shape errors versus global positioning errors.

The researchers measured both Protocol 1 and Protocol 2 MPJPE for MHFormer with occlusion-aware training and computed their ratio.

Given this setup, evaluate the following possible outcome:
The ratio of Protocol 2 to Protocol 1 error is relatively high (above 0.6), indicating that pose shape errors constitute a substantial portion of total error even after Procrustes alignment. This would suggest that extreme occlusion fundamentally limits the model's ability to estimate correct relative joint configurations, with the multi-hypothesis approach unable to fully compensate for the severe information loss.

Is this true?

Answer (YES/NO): YES